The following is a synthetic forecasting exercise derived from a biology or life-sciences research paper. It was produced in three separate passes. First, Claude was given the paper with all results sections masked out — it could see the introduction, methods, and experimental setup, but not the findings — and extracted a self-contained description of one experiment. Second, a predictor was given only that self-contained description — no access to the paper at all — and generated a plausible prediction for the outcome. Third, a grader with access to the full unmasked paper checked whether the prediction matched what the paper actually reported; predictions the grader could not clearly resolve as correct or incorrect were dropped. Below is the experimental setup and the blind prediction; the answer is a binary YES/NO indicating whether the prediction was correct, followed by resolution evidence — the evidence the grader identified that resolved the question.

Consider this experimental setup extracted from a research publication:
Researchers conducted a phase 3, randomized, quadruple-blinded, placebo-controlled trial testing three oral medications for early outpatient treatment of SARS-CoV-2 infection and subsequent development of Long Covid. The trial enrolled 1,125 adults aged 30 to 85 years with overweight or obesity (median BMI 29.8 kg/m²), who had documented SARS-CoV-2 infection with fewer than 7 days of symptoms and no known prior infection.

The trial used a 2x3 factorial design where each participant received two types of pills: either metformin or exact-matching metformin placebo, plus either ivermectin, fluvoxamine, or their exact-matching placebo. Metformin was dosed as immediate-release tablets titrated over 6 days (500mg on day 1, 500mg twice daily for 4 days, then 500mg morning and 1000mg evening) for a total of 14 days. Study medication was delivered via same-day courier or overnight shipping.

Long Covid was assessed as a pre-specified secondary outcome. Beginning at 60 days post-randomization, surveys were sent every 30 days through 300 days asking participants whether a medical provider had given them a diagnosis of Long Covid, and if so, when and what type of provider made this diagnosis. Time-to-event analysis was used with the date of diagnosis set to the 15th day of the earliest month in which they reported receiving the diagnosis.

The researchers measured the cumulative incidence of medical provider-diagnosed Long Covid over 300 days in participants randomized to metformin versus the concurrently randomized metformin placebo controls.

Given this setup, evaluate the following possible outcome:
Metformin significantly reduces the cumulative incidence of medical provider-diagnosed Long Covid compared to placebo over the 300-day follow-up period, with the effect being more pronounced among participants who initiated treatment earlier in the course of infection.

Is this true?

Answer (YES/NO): NO